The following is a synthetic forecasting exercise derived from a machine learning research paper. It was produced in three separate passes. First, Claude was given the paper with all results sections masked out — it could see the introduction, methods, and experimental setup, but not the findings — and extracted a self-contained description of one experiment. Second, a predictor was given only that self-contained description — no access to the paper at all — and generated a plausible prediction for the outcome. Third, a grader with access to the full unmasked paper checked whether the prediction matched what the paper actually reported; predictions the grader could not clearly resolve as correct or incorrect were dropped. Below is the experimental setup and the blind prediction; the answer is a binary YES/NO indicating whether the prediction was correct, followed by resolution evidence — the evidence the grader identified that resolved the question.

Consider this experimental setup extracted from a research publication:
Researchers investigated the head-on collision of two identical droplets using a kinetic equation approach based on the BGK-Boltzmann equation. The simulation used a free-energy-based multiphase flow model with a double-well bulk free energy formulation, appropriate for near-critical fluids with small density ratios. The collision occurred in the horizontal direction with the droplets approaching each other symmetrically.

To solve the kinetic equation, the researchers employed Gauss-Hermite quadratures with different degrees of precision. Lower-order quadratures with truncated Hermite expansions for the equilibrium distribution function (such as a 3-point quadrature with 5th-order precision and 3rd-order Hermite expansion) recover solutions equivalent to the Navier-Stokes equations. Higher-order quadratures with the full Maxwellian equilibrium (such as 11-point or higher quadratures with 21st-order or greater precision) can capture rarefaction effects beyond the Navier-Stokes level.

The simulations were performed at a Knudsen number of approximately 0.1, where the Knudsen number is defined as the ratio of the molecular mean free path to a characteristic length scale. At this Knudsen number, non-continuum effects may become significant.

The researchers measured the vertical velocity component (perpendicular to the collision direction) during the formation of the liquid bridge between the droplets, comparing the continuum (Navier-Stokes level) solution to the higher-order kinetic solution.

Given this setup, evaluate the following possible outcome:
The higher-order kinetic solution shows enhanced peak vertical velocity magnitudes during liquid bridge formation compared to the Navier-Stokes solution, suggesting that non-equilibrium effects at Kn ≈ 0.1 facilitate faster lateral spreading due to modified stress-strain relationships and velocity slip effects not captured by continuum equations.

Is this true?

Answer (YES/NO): NO